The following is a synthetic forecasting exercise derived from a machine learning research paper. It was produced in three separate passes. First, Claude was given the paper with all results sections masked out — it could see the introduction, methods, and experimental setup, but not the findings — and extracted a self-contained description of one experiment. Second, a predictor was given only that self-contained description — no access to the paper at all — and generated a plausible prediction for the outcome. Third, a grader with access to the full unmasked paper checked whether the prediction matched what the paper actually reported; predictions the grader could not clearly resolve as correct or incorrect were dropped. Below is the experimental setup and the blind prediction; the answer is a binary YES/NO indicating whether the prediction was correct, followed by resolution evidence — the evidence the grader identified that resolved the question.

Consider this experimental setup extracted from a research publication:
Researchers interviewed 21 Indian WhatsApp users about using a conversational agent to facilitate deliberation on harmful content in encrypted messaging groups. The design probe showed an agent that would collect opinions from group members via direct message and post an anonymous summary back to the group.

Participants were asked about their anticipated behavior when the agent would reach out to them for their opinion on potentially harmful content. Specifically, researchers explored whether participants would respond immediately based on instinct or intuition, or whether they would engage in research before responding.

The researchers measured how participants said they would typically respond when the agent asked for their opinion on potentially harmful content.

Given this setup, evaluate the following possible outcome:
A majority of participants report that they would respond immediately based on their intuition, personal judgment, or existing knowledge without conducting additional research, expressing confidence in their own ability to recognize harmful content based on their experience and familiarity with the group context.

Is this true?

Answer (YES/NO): NO